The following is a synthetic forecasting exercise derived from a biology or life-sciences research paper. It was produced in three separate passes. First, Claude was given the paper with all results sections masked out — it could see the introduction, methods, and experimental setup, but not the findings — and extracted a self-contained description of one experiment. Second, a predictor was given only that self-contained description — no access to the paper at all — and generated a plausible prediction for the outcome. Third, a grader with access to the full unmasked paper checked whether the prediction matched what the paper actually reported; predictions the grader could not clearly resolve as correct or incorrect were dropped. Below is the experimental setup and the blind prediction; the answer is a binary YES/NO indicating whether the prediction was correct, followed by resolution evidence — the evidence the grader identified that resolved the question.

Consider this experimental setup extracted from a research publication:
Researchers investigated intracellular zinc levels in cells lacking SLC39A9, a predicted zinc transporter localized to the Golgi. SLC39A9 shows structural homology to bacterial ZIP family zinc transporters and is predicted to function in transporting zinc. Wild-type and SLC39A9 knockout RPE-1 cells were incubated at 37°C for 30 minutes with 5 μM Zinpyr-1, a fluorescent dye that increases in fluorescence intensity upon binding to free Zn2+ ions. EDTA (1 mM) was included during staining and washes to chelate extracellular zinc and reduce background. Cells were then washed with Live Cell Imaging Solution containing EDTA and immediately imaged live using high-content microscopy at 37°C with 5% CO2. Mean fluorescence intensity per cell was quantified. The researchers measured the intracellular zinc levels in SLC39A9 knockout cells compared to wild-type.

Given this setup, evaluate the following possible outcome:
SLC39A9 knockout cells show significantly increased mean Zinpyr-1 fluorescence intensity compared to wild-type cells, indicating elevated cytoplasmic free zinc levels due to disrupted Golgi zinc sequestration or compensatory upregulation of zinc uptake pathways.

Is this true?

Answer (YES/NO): NO